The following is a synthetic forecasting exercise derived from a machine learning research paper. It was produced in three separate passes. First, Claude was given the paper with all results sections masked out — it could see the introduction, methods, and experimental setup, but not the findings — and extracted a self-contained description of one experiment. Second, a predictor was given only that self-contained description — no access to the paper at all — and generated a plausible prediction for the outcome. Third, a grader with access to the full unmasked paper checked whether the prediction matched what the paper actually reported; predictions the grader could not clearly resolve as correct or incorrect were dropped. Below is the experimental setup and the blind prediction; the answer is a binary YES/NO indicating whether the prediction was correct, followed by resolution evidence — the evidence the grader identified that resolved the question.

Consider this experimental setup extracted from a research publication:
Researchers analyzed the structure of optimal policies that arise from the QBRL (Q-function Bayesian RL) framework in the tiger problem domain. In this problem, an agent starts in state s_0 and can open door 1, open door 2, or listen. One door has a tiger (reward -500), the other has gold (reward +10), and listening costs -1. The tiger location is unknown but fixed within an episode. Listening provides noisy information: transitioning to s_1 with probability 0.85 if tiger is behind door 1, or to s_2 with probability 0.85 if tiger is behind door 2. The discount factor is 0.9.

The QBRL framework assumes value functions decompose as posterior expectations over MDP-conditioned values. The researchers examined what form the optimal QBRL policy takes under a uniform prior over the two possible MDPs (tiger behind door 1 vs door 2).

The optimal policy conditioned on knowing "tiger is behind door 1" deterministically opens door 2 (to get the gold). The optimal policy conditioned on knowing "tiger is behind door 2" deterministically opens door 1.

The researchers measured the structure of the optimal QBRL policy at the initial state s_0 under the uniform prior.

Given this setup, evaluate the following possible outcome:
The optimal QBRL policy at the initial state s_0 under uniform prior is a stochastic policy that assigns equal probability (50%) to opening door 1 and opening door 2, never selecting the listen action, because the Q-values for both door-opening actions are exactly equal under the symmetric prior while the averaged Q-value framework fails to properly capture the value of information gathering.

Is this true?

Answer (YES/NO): YES